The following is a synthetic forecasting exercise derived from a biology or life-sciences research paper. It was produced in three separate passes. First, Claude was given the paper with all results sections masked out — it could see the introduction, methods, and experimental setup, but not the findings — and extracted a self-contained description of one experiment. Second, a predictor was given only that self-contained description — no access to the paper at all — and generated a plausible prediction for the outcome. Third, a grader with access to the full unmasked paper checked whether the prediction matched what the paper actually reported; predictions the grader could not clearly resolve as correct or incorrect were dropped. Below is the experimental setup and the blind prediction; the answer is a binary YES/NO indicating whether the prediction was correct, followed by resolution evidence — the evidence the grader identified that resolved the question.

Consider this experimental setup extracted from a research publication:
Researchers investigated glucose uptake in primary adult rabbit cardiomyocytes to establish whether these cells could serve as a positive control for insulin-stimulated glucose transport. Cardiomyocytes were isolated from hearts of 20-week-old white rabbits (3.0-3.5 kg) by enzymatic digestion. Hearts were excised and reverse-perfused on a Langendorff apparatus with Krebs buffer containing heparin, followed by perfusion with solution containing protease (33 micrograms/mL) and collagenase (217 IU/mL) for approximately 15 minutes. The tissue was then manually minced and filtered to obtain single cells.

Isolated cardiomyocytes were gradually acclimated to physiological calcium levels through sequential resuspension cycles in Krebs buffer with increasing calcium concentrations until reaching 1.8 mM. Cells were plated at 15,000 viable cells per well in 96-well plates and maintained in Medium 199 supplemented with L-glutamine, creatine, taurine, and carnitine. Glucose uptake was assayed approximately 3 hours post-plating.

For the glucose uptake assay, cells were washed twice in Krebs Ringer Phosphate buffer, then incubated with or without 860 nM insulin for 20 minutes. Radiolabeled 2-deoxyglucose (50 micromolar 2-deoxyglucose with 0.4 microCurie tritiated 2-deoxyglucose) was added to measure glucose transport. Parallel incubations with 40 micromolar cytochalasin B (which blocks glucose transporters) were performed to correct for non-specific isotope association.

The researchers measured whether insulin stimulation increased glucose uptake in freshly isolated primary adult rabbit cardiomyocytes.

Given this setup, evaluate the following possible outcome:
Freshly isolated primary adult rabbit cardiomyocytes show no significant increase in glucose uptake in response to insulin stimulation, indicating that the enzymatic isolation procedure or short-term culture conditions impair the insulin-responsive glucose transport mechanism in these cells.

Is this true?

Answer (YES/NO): NO